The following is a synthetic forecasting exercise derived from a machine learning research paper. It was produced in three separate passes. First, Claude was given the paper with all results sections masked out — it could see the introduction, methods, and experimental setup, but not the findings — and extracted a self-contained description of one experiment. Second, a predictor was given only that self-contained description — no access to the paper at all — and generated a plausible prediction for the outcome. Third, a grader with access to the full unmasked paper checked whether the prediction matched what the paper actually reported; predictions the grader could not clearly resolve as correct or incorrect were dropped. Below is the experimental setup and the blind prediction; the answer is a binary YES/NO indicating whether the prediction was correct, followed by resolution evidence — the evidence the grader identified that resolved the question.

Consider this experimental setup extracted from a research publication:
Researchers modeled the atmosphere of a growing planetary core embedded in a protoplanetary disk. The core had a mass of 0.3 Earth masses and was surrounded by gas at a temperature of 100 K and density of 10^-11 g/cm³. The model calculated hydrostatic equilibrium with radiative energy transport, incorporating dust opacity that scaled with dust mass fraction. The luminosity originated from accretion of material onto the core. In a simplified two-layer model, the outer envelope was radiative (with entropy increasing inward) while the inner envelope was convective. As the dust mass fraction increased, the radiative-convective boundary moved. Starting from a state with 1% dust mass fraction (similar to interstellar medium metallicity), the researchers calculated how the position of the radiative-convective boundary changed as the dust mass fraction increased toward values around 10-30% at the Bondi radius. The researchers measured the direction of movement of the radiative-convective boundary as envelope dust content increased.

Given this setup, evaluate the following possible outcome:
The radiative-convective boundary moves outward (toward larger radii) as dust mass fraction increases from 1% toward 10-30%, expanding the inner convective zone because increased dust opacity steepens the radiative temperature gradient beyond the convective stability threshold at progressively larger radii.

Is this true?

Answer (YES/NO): YES